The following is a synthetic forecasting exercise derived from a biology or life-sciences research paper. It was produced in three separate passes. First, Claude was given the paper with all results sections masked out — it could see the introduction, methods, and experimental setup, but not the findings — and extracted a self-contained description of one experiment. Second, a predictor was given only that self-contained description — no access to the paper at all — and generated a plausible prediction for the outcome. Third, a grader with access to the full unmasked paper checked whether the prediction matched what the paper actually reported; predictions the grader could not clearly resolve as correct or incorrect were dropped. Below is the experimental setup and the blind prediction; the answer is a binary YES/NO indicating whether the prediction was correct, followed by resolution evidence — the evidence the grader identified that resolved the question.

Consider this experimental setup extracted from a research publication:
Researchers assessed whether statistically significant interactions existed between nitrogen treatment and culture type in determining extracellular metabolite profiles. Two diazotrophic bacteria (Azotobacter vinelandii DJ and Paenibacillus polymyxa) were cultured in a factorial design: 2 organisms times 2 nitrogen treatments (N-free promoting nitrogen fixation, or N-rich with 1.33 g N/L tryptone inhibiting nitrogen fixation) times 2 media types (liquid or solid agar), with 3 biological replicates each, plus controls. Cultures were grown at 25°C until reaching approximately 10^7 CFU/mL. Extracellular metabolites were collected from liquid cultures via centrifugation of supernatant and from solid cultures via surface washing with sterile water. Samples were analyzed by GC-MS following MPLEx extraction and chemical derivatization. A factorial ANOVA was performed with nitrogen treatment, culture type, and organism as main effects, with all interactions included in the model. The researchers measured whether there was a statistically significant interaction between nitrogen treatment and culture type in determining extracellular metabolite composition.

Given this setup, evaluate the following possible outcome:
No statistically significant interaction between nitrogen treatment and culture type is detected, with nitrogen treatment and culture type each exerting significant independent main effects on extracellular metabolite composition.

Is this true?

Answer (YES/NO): NO